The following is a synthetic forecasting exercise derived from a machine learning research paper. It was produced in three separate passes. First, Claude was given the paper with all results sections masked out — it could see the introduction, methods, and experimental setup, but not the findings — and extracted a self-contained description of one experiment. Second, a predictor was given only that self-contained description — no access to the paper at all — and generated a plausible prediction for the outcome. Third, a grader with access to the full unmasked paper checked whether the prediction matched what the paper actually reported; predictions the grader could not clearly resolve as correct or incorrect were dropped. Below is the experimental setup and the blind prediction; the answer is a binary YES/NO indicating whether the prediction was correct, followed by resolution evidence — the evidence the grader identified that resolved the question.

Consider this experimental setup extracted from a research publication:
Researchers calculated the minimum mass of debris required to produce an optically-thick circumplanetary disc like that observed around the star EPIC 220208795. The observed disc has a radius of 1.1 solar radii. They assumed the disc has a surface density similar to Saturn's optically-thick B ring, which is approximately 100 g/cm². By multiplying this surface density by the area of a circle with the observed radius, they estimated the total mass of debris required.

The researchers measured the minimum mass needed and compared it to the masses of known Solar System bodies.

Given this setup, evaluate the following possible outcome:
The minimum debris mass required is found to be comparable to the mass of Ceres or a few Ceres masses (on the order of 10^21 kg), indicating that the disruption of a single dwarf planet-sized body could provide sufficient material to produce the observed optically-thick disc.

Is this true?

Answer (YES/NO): YES